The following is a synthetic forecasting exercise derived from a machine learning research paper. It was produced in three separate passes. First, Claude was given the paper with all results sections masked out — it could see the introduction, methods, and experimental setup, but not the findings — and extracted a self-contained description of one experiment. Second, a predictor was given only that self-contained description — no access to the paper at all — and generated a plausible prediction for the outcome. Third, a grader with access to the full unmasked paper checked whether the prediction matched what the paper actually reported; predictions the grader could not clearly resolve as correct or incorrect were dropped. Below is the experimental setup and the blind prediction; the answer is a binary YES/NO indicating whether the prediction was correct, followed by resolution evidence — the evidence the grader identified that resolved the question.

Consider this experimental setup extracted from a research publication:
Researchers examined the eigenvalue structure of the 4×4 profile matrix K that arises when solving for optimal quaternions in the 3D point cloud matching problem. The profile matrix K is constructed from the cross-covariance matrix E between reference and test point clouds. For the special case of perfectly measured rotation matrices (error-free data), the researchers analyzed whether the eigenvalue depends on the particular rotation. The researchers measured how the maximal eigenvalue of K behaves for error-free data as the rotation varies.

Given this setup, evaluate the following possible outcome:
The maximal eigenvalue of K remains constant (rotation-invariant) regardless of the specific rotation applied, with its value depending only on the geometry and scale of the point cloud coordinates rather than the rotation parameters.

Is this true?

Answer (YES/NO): YES